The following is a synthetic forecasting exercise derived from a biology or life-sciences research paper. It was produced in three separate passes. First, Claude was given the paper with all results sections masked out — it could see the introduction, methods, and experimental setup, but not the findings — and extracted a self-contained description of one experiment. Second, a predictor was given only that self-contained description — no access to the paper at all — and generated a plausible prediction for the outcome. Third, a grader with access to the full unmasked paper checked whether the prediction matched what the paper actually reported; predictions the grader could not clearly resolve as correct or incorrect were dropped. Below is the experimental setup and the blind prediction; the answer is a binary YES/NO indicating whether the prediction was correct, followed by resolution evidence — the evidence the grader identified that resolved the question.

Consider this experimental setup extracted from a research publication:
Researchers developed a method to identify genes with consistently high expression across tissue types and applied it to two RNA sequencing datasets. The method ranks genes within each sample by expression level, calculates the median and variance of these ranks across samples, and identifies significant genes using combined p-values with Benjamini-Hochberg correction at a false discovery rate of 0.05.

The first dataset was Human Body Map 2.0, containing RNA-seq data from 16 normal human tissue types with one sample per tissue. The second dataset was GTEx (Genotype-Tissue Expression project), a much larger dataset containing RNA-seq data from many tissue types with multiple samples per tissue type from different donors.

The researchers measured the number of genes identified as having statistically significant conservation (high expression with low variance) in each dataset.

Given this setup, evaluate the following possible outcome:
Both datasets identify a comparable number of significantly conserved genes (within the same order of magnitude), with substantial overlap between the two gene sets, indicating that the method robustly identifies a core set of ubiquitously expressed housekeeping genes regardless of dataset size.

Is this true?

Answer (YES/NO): YES